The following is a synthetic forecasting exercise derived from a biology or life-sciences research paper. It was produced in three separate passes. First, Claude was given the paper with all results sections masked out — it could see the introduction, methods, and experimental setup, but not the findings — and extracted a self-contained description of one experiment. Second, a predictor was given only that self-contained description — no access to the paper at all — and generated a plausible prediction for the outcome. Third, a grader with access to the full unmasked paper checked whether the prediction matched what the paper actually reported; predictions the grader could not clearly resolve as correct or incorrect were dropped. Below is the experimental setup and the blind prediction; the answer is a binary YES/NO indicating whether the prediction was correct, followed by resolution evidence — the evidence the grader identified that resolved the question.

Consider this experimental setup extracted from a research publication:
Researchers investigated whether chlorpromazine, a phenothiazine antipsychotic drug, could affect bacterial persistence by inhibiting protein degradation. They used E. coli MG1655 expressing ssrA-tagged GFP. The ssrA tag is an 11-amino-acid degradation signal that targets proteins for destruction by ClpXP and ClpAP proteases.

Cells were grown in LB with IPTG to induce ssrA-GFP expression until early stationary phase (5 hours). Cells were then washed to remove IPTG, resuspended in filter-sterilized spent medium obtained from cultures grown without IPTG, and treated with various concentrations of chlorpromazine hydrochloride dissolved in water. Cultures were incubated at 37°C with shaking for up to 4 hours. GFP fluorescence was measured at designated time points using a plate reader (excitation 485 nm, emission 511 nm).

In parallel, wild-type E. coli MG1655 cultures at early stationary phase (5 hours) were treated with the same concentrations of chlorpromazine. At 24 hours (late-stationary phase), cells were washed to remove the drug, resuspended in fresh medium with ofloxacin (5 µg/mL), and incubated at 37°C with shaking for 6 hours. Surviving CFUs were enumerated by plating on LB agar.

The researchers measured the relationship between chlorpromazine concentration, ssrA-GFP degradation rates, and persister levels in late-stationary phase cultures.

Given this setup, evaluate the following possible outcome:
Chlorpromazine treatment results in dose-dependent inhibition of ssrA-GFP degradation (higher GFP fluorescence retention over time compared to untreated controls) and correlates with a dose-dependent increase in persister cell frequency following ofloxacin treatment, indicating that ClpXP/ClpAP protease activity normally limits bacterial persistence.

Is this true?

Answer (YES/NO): NO